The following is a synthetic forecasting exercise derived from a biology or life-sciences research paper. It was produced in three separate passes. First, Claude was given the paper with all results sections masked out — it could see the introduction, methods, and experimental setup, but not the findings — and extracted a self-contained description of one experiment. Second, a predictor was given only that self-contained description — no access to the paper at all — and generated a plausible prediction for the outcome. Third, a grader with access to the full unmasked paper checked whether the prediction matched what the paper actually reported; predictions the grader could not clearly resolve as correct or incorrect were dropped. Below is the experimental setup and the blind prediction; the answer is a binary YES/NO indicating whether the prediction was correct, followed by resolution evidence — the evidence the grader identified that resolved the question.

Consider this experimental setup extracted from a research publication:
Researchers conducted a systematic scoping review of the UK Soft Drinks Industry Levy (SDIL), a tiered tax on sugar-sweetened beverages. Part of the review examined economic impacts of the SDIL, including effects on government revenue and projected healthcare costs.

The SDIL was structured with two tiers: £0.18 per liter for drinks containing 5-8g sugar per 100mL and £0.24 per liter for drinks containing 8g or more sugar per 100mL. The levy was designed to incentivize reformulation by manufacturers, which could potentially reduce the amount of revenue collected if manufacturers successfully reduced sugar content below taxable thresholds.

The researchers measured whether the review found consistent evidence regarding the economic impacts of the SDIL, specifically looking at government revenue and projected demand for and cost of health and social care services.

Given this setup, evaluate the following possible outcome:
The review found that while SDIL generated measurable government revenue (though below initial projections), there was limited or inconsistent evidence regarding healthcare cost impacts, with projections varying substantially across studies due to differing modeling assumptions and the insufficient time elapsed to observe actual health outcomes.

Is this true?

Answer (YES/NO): NO